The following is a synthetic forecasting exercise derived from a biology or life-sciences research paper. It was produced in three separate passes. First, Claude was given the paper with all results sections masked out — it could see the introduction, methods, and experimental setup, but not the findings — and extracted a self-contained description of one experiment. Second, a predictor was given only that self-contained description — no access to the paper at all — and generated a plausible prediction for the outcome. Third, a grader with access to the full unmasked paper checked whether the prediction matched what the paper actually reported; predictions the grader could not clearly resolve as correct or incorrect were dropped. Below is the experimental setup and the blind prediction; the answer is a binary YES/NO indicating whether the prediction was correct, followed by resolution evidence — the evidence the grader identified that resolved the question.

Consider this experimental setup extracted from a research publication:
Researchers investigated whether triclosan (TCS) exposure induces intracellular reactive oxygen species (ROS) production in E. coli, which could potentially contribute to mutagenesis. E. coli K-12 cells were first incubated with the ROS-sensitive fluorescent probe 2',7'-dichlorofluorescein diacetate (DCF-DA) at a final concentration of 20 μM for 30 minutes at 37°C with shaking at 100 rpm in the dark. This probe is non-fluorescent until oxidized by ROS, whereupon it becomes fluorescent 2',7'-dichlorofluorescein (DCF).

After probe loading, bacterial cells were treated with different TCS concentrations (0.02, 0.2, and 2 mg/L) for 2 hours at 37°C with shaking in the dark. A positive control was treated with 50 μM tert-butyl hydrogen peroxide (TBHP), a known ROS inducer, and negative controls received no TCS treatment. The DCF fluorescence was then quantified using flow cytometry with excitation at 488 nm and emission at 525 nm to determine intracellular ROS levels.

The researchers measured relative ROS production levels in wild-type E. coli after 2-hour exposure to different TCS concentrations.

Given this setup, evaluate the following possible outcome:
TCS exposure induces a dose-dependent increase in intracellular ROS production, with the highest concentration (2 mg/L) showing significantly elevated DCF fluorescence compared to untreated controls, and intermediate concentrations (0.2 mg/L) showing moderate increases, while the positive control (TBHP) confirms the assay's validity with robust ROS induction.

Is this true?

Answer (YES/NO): NO